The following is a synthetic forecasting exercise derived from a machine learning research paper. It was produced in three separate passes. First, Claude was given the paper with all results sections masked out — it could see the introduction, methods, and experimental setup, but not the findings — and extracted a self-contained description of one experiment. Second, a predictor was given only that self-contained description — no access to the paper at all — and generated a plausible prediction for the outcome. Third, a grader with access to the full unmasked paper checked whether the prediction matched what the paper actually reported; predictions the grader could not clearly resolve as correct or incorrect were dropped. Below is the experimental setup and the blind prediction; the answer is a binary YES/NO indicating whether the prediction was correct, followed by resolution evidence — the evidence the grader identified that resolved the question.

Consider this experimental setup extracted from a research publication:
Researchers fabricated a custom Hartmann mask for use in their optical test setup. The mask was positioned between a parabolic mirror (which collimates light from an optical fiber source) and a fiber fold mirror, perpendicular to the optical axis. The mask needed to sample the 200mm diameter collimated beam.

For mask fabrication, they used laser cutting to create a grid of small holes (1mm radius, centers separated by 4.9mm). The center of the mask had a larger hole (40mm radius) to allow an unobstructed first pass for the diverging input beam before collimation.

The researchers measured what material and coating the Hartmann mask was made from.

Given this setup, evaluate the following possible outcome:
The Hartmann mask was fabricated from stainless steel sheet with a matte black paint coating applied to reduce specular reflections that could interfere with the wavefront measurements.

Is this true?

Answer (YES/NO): NO